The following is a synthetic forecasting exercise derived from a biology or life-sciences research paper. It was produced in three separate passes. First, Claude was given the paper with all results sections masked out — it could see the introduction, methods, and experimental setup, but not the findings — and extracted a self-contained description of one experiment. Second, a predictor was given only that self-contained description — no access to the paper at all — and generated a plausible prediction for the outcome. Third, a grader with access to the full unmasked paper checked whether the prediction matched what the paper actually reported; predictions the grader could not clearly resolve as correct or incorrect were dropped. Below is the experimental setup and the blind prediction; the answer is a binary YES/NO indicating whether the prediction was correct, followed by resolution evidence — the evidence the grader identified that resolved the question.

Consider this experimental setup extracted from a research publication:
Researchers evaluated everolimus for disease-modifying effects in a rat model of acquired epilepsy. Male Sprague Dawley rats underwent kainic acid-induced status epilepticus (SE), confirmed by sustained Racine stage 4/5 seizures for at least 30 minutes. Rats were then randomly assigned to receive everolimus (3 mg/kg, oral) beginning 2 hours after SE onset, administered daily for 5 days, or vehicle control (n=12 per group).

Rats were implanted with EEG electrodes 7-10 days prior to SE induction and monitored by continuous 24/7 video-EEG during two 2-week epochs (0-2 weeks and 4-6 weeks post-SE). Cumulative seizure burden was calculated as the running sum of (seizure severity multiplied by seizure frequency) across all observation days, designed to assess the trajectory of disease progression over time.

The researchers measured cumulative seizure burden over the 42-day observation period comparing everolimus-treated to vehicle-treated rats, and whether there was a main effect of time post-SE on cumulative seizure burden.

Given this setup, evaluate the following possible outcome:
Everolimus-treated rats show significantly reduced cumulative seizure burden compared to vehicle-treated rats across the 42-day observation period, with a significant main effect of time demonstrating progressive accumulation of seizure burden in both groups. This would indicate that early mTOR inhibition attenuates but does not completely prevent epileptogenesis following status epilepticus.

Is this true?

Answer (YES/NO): NO